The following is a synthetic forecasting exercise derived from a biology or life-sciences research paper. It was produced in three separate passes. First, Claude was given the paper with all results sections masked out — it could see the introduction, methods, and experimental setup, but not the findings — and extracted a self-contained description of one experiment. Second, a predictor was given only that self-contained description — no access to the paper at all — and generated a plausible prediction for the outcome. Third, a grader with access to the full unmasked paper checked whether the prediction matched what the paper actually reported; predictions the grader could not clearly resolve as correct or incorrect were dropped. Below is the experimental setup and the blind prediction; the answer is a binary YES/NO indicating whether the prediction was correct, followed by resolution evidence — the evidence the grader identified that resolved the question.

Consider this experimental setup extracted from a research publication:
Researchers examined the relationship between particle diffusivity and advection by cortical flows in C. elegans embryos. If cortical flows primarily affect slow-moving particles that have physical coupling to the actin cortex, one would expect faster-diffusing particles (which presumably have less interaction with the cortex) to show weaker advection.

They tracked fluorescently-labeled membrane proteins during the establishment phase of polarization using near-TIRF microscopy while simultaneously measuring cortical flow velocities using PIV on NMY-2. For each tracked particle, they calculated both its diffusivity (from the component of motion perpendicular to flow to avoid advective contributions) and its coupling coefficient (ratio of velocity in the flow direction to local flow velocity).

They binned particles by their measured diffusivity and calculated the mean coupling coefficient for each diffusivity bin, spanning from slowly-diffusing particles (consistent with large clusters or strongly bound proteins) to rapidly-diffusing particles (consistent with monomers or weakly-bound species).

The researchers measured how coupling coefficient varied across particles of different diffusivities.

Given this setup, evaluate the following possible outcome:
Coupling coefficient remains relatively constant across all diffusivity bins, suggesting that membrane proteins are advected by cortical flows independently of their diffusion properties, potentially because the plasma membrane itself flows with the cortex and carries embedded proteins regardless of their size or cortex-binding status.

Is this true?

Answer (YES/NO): YES